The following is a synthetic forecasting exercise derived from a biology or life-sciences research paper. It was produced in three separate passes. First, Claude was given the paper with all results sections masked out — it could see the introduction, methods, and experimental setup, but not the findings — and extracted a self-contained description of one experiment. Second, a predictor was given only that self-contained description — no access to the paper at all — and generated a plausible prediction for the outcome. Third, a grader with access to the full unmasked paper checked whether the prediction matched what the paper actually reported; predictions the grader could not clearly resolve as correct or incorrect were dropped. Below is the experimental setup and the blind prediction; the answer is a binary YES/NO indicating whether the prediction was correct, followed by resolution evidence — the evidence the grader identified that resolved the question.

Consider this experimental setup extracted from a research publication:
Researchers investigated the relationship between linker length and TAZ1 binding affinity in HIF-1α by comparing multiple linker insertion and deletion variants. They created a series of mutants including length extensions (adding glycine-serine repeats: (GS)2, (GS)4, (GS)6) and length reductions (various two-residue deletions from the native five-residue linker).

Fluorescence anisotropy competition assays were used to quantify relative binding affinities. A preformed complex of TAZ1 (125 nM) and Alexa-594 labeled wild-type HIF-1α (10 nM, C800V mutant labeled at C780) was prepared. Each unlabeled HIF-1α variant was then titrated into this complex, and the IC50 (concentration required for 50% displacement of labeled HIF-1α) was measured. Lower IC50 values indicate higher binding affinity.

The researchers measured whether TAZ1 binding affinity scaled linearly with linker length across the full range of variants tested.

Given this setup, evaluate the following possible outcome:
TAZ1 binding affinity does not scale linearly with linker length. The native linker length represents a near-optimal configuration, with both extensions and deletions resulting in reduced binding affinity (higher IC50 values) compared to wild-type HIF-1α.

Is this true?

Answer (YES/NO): NO